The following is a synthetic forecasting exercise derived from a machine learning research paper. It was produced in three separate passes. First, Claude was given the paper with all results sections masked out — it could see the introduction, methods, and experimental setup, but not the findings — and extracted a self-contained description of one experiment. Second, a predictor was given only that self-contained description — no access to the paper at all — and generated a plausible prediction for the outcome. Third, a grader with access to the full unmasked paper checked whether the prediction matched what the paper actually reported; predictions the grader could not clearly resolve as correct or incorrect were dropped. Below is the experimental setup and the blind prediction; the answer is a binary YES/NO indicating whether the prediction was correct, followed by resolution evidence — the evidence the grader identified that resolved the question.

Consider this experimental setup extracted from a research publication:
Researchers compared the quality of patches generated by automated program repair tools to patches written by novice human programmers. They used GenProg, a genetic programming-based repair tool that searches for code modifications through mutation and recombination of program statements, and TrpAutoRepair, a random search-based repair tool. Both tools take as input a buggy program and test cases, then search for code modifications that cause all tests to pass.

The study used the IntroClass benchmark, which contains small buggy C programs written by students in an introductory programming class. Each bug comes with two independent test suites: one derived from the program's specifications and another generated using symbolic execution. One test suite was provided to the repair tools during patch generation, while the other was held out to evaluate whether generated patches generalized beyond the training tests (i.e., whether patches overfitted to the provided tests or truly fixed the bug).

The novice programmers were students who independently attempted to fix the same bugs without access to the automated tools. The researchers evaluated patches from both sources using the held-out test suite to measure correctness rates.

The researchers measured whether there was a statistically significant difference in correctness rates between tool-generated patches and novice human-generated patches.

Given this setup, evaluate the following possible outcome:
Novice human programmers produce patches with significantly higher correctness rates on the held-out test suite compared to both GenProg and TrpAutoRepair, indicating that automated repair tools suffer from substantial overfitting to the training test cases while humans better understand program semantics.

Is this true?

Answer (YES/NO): NO